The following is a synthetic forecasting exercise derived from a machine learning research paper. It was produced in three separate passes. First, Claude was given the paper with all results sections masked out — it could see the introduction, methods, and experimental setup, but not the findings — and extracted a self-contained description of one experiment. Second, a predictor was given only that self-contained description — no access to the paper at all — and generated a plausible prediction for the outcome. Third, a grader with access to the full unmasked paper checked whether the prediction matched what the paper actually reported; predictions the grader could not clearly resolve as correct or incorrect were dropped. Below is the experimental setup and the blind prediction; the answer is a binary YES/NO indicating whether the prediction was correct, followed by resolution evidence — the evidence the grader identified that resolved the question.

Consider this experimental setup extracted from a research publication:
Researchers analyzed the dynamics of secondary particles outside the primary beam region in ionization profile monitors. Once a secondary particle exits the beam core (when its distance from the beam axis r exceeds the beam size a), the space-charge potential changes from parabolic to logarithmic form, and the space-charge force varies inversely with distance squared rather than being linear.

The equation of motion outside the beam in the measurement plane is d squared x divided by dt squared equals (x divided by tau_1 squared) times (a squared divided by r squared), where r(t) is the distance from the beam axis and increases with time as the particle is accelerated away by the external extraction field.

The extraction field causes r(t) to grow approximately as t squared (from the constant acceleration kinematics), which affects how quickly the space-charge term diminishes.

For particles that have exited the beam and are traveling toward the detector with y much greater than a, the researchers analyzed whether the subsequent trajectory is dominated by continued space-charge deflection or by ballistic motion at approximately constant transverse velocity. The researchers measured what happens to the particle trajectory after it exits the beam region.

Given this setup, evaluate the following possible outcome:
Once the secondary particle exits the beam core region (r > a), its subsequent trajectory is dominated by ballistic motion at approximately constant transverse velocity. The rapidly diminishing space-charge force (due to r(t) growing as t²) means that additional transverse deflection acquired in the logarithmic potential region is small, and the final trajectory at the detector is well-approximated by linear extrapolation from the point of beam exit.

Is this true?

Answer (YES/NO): YES